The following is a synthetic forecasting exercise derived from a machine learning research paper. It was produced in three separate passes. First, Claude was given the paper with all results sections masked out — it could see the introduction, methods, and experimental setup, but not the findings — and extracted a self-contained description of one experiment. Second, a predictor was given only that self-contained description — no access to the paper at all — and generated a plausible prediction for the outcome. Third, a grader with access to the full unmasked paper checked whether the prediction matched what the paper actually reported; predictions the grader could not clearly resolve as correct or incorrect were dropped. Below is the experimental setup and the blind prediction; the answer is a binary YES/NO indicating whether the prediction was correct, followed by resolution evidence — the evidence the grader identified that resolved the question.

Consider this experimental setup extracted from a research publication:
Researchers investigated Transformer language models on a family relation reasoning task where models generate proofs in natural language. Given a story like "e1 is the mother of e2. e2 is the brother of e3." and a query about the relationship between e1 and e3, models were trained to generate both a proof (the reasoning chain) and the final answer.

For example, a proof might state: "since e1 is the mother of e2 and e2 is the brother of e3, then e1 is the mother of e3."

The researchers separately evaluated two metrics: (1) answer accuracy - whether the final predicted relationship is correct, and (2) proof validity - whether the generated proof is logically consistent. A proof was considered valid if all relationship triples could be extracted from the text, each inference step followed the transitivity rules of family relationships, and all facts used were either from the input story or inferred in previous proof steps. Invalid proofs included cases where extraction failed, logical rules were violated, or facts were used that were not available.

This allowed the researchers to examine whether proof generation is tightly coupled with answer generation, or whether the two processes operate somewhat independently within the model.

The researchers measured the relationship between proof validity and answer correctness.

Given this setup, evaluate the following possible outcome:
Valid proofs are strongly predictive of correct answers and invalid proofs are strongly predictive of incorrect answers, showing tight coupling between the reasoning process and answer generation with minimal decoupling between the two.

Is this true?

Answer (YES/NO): NO